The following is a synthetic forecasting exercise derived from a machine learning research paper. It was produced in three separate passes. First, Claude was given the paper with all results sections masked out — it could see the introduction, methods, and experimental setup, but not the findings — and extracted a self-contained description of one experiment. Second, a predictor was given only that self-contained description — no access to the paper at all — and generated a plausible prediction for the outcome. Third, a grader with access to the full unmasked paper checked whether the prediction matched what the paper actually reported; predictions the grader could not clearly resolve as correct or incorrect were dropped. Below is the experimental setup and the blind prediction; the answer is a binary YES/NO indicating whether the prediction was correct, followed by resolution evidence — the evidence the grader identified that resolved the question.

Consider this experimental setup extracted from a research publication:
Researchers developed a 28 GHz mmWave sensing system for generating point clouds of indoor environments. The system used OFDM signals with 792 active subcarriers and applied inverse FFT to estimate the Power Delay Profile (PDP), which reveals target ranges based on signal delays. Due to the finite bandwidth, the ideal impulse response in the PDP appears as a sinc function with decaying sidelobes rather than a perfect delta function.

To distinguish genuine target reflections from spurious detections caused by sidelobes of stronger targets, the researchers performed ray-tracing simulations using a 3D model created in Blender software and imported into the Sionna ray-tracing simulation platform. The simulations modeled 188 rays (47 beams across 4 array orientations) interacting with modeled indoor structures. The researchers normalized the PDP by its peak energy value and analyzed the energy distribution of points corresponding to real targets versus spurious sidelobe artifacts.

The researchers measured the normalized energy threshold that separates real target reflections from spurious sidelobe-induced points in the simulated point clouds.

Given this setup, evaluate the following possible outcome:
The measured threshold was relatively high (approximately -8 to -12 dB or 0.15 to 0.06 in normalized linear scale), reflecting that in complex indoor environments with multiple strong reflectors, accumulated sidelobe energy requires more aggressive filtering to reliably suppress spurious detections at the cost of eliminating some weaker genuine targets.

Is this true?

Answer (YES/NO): NO